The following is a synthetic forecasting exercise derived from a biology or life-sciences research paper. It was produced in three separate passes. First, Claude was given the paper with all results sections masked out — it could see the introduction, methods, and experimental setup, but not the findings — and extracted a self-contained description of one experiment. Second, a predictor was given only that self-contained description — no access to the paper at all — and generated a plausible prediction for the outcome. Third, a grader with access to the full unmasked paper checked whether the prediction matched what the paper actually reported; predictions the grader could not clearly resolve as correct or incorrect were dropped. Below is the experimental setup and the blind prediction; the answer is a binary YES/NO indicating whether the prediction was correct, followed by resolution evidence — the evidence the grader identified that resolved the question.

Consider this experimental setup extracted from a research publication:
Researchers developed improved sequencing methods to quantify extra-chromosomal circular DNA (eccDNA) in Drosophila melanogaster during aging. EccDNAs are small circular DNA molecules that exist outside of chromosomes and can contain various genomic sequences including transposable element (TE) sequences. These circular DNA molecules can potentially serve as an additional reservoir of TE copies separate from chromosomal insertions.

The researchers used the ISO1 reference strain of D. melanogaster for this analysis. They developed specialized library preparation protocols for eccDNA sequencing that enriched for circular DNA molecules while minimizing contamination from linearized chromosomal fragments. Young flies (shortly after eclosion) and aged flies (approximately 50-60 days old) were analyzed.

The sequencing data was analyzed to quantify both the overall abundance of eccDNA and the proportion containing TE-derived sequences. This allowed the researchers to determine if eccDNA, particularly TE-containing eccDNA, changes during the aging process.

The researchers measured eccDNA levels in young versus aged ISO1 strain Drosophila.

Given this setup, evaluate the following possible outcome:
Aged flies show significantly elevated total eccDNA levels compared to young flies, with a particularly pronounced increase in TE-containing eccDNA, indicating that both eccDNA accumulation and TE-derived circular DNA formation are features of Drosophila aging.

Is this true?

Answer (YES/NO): YES